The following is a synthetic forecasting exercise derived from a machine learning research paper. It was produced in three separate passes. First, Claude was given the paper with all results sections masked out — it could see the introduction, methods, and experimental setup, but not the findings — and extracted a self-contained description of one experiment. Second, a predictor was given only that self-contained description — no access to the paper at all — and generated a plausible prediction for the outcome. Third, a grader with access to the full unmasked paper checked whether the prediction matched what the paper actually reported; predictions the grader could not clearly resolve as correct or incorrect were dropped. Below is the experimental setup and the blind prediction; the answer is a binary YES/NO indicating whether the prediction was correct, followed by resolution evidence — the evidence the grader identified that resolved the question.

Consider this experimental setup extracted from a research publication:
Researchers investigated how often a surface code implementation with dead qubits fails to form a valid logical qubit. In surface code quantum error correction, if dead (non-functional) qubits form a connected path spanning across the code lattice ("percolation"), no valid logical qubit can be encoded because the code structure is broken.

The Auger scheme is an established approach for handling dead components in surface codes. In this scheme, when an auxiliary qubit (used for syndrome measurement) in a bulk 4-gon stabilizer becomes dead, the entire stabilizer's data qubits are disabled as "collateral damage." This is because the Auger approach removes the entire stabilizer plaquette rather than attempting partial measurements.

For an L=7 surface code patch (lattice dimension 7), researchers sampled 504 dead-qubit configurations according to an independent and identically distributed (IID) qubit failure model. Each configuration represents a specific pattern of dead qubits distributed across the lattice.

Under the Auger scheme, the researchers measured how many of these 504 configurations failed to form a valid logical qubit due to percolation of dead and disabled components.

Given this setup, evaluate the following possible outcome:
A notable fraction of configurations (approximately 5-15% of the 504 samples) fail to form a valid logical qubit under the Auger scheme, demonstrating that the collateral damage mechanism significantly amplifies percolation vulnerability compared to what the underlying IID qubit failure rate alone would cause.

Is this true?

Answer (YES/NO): NO